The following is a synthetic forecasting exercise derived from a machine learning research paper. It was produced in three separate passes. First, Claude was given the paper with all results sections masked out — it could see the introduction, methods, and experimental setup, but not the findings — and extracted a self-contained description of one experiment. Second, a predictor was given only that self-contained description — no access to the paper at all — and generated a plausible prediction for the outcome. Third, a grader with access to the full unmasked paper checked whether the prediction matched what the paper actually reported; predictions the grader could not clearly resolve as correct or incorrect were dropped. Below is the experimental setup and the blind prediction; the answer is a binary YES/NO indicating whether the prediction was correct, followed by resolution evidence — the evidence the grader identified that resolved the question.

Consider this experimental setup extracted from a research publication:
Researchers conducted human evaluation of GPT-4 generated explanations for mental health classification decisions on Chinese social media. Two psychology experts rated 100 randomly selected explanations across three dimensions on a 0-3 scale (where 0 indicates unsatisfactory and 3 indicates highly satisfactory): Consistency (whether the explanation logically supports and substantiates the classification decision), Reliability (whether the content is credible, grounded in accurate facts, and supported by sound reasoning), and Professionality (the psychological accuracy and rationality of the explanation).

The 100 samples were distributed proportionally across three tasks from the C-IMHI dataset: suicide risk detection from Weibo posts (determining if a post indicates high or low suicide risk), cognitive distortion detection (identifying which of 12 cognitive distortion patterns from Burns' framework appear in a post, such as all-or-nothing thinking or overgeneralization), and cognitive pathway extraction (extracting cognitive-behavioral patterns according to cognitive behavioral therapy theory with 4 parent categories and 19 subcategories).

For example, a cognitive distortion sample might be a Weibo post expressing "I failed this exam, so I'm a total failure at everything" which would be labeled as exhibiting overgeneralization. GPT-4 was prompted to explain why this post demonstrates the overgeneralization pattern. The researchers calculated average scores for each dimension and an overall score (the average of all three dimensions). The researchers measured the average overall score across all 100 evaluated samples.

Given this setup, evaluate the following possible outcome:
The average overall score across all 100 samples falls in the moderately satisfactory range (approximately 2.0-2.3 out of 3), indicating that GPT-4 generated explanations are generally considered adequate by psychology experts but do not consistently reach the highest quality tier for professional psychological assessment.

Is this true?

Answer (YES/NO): YES